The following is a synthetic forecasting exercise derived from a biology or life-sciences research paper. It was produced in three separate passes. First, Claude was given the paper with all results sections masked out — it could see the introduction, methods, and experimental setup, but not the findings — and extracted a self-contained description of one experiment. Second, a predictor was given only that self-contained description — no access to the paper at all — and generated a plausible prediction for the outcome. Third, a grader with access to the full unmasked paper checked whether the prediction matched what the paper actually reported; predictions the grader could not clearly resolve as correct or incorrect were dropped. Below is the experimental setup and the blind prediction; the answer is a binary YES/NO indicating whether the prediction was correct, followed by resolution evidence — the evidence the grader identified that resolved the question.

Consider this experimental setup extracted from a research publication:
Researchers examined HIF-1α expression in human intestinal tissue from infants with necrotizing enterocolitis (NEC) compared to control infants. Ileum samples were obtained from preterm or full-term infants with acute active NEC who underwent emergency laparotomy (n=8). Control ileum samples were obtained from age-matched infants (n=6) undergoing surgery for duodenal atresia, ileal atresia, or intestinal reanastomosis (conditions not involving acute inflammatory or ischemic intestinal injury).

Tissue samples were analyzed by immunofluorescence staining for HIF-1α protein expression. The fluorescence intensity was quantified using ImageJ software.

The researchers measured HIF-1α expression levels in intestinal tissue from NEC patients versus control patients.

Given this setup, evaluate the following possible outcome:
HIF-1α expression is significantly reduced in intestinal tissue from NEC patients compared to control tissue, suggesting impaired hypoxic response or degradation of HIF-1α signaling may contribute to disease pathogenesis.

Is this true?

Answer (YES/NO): YES